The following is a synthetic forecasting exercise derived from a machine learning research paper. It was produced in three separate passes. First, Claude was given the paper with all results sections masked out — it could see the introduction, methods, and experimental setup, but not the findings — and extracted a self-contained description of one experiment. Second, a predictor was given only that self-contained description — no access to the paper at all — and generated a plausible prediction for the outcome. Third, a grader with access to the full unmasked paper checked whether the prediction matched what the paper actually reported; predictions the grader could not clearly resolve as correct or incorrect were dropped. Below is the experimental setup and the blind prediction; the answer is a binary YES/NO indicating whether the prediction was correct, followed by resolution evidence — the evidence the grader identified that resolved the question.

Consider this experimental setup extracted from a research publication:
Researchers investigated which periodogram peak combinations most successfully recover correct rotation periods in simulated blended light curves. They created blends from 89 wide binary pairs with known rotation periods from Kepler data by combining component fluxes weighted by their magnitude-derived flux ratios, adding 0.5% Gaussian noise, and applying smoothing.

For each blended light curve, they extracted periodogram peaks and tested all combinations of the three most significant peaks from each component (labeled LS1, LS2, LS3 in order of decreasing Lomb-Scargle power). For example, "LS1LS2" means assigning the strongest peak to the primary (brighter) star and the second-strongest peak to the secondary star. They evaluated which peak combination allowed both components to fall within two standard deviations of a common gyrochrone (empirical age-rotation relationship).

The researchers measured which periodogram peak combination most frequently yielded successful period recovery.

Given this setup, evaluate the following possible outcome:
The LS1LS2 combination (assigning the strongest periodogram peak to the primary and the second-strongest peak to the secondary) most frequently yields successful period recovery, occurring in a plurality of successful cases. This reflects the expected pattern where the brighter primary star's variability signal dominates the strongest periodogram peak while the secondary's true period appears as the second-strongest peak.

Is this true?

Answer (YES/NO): YES